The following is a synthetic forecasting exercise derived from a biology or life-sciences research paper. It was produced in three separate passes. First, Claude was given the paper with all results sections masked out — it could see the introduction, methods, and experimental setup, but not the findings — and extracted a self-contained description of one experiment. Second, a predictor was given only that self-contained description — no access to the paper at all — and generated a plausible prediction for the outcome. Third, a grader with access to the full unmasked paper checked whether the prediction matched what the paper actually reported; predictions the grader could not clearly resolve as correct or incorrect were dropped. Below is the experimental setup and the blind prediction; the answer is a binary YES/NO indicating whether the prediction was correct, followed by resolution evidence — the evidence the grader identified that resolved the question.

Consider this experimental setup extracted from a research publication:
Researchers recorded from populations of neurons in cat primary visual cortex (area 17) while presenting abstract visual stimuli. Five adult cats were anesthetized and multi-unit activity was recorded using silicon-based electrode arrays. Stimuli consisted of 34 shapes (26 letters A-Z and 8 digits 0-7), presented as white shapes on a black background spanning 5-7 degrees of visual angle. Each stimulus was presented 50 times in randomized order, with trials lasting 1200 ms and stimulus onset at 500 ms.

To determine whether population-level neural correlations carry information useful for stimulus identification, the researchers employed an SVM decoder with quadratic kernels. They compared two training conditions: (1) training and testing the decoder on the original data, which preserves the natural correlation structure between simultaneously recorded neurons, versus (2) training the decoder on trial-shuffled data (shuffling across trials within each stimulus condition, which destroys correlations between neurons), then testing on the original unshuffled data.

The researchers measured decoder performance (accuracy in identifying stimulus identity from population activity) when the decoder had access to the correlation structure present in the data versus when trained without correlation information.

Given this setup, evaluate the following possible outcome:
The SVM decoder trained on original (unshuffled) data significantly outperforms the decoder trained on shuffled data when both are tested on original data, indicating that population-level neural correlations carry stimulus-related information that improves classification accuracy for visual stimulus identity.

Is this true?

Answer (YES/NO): YES